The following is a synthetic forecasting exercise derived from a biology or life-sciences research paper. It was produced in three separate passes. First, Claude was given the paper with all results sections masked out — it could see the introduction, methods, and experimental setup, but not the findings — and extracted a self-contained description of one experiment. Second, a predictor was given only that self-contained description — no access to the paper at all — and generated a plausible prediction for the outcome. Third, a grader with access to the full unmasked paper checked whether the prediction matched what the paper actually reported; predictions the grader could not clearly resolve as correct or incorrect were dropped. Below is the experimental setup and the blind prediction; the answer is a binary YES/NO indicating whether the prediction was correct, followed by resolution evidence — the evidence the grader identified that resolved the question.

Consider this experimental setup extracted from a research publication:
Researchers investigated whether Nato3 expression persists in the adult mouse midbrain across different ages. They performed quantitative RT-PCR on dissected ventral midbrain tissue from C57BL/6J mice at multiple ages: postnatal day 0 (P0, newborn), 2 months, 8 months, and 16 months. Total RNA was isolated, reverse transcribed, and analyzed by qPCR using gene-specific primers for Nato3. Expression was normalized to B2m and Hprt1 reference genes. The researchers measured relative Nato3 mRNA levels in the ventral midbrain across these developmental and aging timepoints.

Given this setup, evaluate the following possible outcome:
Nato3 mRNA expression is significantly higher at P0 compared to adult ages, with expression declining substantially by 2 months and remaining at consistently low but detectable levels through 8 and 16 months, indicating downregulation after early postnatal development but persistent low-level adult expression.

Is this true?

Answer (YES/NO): NO